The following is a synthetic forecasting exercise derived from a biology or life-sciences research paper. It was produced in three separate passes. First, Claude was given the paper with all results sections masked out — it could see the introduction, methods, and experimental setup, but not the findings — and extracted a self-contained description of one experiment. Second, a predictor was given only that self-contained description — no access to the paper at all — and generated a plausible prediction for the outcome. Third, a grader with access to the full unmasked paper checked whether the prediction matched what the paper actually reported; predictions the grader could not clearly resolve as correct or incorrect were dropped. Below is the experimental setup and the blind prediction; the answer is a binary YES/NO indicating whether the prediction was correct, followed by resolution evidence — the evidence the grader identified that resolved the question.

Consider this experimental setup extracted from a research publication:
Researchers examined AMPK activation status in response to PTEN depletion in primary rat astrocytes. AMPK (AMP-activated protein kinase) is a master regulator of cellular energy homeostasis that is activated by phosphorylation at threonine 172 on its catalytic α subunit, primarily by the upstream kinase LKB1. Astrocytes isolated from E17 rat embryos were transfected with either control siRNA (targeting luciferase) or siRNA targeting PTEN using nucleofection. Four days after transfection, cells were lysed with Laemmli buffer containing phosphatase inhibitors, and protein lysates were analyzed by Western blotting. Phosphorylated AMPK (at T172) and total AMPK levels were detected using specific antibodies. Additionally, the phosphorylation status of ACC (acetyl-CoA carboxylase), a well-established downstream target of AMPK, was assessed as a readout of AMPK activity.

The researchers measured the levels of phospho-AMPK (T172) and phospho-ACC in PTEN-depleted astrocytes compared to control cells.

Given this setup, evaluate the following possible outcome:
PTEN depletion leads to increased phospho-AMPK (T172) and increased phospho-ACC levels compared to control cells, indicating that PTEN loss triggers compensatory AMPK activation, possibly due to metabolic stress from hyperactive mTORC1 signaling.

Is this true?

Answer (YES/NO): NO